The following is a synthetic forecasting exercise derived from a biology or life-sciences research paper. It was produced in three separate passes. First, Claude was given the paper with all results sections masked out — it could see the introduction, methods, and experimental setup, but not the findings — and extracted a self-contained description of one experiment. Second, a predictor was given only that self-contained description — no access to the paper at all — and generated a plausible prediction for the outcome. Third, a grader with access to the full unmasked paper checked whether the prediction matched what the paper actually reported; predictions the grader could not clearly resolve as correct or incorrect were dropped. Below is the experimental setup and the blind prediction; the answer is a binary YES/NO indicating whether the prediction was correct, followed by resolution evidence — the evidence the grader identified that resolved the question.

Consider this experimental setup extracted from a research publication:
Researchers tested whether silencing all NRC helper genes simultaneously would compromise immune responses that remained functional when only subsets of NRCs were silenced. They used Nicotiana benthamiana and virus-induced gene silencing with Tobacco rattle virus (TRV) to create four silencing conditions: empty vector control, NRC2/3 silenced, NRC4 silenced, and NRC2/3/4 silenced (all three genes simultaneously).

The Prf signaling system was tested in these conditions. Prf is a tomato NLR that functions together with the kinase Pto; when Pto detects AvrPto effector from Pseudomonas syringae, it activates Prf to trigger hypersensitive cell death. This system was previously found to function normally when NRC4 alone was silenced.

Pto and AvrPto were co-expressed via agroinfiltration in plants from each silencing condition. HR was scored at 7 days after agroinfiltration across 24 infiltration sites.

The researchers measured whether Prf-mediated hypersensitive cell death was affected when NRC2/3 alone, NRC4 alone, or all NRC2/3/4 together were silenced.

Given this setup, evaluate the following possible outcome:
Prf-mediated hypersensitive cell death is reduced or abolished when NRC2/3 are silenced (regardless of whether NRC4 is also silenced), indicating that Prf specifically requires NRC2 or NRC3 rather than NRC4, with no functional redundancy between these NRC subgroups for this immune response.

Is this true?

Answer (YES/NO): YES